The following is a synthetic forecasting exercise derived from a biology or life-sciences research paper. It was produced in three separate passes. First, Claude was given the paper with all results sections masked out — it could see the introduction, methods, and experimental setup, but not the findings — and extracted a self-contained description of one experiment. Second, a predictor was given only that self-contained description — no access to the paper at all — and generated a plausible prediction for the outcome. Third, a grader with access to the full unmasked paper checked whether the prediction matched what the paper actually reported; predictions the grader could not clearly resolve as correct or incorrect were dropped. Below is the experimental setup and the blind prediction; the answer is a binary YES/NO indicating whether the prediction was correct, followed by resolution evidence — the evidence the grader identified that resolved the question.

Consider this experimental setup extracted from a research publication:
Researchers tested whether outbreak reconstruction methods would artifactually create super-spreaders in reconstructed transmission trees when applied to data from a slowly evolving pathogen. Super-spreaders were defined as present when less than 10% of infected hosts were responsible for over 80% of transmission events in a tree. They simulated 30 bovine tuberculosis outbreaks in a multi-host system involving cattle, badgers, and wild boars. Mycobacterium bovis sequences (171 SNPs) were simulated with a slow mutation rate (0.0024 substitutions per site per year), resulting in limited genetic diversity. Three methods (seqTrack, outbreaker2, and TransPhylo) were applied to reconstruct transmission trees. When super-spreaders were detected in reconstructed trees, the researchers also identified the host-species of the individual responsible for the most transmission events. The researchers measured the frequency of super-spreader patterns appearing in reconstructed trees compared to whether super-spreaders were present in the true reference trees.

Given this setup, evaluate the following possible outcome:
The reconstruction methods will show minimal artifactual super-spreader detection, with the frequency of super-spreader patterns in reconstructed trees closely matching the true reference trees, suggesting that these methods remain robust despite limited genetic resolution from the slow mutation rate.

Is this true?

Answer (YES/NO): NO